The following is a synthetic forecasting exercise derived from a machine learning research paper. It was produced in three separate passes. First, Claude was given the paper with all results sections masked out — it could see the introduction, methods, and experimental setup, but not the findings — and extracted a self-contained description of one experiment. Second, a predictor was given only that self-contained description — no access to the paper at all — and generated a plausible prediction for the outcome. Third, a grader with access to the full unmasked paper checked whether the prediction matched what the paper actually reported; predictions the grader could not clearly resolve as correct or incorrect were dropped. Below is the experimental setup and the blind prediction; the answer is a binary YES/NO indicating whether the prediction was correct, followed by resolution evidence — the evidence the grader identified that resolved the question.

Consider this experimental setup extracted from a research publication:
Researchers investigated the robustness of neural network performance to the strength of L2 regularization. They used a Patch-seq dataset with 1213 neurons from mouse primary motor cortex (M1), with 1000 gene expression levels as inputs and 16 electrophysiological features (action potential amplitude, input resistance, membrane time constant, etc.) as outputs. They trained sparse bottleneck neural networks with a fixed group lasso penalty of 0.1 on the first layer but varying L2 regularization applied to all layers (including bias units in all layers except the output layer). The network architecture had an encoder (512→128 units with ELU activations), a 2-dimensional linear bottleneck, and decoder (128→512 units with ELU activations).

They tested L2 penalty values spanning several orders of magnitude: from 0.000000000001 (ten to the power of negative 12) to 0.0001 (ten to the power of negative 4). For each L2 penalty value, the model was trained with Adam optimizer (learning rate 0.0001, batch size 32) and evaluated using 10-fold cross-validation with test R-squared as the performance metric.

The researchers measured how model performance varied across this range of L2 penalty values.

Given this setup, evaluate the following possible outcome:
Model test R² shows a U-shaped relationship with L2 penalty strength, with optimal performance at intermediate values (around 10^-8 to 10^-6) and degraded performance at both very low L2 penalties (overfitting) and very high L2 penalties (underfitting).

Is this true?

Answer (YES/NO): NO